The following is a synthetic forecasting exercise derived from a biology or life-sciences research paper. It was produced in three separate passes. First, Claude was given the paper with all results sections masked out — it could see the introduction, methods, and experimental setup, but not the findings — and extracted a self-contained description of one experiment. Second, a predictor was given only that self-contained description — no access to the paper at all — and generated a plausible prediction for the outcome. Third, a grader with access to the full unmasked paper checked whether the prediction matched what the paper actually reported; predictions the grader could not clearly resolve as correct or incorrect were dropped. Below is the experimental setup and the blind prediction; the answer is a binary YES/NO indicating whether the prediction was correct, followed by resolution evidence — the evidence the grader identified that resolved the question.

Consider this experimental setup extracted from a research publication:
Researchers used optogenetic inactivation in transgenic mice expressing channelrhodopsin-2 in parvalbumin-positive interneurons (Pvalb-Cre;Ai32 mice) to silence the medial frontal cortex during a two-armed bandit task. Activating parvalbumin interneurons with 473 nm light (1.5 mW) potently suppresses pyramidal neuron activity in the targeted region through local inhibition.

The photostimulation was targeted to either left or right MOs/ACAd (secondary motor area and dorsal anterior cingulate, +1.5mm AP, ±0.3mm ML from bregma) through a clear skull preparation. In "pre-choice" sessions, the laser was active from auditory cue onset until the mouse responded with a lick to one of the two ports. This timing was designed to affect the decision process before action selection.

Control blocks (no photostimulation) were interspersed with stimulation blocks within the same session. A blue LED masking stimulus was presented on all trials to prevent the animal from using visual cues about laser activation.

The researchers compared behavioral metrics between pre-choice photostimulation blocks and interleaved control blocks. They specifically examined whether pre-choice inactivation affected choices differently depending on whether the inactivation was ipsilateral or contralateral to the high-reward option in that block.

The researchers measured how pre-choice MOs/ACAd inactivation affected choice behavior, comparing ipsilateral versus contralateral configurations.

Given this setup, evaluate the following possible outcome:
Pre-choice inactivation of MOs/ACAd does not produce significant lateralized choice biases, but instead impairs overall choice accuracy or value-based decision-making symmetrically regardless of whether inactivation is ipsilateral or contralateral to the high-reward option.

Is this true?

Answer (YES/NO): NO